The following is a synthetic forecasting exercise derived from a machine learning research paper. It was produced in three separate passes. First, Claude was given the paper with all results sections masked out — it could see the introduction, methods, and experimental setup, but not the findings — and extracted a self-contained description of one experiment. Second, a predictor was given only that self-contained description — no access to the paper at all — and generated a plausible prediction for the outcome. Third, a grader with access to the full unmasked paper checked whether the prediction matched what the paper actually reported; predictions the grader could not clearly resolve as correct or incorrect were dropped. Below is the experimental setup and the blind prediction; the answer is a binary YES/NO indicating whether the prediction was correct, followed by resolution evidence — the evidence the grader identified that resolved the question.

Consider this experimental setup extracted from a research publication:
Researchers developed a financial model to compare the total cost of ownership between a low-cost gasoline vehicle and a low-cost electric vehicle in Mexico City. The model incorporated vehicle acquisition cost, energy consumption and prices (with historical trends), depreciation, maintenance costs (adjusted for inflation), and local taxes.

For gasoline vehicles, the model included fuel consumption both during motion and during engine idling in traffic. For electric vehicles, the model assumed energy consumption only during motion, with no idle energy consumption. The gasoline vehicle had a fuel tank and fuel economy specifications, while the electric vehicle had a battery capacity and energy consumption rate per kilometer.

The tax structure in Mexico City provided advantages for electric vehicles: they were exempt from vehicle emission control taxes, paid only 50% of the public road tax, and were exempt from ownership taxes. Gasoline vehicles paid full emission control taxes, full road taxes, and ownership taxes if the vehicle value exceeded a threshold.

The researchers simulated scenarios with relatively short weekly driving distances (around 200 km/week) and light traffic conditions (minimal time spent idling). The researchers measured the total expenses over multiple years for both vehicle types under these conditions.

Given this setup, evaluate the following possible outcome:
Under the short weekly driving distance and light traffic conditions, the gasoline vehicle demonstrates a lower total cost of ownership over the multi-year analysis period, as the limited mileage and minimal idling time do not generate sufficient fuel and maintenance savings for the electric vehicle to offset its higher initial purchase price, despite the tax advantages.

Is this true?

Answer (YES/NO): YES